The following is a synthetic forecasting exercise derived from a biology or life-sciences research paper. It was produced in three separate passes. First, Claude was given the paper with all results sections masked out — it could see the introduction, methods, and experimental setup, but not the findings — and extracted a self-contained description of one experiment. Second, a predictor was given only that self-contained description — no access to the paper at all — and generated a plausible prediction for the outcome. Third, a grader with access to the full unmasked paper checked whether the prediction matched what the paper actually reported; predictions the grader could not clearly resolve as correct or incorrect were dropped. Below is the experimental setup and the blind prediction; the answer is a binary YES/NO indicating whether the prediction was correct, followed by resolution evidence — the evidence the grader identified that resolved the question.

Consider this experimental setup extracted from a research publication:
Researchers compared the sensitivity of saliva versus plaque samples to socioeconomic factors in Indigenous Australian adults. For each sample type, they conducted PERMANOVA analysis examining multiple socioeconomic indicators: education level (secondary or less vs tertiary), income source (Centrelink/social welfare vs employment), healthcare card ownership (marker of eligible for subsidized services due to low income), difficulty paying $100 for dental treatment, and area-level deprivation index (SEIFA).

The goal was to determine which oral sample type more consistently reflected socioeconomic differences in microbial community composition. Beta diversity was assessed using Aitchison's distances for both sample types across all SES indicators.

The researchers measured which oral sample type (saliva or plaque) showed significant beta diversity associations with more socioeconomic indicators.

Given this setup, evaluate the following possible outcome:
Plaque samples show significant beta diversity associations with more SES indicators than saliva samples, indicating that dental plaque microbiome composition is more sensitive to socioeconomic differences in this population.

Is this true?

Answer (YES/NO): NO